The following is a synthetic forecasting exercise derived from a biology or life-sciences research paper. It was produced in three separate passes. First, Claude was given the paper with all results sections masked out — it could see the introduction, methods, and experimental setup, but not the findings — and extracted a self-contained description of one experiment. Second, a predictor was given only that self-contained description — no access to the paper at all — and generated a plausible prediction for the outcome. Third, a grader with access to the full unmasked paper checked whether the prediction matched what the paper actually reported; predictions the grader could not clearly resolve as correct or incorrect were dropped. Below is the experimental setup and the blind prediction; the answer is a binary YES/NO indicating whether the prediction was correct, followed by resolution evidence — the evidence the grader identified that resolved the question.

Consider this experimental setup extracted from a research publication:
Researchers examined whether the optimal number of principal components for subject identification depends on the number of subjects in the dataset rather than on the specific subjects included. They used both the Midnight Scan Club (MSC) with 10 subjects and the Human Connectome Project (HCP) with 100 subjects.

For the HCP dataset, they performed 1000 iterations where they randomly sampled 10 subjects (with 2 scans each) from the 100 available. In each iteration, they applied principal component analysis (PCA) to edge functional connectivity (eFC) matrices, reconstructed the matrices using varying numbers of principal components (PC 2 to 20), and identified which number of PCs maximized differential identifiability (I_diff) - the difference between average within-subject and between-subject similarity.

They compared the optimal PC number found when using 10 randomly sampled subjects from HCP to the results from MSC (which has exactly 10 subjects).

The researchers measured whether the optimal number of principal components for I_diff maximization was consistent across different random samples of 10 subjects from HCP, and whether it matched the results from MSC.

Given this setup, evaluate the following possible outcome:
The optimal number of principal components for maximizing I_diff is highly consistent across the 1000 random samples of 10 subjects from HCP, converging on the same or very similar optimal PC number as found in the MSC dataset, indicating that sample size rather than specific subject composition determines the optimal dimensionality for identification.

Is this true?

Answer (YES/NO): YES